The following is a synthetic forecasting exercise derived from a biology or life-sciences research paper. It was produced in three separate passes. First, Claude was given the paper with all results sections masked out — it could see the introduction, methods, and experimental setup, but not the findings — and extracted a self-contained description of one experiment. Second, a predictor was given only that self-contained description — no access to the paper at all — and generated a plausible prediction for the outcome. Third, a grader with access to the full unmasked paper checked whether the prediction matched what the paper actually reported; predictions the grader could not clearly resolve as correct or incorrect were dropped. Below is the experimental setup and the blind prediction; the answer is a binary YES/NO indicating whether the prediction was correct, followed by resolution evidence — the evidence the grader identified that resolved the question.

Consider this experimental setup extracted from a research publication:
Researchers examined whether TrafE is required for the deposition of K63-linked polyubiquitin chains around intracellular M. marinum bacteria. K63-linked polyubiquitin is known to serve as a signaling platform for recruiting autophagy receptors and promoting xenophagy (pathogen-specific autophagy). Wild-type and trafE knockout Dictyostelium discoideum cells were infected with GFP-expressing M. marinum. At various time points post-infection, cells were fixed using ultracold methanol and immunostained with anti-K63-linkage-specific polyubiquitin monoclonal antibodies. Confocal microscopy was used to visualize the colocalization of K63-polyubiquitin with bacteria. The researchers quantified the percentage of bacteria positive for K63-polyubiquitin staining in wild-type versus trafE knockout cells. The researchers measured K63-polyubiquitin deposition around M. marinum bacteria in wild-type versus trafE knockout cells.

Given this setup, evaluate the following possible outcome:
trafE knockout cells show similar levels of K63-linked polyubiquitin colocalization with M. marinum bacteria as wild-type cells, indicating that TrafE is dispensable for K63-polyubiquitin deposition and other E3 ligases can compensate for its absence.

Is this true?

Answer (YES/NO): NO